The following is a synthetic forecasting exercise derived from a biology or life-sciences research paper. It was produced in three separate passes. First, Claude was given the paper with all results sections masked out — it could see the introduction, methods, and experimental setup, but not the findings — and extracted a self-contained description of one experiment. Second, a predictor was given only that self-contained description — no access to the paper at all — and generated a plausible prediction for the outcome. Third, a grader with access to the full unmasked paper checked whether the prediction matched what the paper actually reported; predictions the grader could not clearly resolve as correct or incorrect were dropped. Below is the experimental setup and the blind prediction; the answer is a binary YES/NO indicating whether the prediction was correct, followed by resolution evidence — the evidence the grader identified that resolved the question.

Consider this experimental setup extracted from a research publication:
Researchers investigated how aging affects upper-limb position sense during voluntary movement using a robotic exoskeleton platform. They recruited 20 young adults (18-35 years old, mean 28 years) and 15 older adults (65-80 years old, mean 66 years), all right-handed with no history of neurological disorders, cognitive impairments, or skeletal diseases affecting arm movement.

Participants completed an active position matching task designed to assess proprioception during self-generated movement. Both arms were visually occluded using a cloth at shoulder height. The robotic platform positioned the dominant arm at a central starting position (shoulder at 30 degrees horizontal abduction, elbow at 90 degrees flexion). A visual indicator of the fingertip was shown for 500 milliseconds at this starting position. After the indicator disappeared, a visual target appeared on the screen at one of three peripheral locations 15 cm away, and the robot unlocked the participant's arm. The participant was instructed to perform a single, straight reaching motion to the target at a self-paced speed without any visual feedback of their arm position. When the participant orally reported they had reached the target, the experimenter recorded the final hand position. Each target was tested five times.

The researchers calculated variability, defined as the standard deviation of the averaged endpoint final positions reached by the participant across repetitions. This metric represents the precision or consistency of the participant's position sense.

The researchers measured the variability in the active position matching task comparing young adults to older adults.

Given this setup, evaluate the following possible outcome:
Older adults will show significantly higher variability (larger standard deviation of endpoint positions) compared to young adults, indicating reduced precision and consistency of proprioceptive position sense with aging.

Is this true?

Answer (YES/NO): NO